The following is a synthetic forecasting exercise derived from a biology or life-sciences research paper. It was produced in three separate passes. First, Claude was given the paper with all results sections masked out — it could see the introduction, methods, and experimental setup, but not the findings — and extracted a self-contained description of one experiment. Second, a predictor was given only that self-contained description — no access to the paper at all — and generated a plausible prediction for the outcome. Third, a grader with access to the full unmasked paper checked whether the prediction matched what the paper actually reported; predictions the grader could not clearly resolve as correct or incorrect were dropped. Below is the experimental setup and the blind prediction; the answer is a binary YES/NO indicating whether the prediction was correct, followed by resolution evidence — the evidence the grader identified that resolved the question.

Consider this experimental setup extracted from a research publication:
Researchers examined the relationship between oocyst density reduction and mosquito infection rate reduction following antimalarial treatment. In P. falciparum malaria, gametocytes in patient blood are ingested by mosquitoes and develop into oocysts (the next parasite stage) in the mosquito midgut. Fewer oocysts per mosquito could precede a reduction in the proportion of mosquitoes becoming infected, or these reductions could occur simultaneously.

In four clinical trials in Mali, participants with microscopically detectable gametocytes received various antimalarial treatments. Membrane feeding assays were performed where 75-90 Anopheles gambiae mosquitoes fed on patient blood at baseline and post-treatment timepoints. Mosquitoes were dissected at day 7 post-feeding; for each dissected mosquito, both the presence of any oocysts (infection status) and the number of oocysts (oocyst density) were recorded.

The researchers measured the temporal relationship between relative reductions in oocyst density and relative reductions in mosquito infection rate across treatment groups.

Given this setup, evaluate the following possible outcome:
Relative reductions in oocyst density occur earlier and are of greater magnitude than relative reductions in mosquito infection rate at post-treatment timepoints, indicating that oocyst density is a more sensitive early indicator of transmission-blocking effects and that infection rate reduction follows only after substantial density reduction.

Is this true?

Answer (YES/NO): NO